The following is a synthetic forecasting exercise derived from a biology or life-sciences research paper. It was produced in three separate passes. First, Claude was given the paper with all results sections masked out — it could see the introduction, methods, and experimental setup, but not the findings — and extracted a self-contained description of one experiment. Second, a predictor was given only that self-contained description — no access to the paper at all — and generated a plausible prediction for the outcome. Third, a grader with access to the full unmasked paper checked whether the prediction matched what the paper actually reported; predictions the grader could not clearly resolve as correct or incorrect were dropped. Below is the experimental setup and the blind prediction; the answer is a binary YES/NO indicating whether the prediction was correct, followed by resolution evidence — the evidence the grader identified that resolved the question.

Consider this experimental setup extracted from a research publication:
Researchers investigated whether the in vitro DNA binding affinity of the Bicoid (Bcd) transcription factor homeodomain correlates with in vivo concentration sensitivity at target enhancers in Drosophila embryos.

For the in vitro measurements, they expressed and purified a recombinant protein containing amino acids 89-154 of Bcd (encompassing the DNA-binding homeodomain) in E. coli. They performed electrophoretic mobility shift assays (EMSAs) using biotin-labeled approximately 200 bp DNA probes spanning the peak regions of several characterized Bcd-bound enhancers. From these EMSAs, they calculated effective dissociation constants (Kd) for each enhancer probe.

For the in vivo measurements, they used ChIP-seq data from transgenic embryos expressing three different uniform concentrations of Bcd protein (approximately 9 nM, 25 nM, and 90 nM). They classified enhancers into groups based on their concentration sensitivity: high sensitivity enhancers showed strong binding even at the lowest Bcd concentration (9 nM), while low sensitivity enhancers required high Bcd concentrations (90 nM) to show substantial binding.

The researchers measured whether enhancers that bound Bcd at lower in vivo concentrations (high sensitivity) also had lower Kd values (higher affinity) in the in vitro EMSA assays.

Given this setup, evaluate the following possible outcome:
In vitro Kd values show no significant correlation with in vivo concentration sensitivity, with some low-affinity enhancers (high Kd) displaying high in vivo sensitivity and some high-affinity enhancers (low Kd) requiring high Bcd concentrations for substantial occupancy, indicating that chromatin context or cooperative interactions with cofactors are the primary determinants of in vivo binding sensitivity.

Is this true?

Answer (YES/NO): YES